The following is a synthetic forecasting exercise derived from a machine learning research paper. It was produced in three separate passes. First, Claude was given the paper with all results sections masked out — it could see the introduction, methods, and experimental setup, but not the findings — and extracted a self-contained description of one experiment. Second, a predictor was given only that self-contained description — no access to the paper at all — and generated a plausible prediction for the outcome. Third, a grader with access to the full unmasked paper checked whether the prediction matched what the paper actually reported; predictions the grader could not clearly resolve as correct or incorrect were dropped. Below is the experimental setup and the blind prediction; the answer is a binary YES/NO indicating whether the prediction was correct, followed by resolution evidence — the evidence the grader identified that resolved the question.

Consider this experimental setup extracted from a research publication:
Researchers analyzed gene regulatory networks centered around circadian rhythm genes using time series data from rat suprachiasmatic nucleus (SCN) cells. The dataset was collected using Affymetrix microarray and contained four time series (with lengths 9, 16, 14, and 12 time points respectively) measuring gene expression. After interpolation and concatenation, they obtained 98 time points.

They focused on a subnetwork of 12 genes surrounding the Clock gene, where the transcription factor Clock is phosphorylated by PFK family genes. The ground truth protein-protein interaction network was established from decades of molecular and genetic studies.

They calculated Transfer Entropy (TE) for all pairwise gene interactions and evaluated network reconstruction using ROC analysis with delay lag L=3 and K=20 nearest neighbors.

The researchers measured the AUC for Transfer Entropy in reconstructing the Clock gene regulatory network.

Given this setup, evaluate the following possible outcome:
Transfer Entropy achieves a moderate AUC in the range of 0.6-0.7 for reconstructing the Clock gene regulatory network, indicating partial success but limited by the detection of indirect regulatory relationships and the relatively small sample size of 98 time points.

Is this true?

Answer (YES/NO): YES